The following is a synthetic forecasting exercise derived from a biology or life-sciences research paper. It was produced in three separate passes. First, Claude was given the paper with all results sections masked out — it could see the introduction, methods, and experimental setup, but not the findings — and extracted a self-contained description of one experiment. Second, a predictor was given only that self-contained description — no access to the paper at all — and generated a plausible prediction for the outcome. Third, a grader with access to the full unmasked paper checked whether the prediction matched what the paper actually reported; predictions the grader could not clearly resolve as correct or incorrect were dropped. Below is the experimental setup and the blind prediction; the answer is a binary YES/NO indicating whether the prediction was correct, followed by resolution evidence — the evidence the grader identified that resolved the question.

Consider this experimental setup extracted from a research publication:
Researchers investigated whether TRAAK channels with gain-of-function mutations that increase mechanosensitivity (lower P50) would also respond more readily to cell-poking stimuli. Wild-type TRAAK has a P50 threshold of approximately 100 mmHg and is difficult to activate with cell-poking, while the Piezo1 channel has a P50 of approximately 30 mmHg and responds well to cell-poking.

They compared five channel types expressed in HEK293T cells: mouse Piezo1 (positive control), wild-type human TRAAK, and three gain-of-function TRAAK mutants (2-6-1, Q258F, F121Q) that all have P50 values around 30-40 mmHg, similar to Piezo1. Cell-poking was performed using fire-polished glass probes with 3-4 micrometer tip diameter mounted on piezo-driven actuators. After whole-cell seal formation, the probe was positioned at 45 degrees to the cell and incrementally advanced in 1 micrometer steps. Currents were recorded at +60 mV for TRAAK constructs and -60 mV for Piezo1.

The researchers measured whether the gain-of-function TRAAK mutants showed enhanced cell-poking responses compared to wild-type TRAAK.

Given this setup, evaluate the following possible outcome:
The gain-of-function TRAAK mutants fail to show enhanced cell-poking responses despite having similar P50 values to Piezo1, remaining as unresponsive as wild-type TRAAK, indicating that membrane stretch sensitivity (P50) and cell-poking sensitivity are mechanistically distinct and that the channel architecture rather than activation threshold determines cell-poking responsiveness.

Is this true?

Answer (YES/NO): NO